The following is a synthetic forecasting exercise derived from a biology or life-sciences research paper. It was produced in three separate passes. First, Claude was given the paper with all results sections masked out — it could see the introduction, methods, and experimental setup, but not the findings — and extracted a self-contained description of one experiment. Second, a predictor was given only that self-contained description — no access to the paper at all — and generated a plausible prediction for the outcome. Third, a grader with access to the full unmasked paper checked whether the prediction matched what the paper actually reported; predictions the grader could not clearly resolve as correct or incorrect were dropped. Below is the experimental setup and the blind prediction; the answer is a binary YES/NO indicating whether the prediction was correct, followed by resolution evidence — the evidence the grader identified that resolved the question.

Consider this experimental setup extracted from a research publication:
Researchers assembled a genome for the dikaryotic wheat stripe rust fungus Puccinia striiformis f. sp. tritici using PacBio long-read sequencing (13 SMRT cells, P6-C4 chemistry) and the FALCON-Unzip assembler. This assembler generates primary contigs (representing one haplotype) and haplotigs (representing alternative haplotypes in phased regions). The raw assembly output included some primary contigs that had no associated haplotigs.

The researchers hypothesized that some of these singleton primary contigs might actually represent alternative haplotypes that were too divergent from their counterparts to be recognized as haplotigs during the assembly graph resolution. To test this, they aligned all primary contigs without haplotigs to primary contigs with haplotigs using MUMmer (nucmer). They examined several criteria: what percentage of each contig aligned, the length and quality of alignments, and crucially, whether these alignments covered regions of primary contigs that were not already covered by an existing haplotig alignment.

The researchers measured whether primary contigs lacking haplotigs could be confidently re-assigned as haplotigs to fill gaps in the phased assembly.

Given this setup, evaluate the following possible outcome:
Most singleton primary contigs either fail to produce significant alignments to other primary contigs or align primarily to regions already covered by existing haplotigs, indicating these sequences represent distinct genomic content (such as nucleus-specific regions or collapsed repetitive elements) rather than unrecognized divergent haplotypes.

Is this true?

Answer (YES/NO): NO